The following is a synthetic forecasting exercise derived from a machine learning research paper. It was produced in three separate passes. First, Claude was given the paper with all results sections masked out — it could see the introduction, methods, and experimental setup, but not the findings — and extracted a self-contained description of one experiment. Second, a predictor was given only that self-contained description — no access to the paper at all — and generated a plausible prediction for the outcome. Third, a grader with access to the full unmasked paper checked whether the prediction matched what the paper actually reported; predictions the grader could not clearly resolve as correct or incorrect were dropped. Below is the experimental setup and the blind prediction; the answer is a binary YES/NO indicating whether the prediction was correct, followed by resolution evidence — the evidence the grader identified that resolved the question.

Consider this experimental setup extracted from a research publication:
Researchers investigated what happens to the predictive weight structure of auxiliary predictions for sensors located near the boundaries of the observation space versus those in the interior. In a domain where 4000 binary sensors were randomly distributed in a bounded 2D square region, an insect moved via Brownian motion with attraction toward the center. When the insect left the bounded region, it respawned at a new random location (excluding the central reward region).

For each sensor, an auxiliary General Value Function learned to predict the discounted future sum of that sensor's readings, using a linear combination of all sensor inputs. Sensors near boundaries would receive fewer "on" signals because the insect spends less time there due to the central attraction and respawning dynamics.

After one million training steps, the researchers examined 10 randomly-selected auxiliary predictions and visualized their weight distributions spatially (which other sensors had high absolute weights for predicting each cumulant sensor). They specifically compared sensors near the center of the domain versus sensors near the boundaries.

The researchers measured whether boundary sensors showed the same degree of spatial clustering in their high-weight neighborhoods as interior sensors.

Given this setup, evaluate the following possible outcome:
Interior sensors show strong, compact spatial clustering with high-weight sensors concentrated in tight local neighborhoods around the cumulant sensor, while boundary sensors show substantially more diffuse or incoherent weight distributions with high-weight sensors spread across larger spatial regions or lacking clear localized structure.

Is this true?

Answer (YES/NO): YES